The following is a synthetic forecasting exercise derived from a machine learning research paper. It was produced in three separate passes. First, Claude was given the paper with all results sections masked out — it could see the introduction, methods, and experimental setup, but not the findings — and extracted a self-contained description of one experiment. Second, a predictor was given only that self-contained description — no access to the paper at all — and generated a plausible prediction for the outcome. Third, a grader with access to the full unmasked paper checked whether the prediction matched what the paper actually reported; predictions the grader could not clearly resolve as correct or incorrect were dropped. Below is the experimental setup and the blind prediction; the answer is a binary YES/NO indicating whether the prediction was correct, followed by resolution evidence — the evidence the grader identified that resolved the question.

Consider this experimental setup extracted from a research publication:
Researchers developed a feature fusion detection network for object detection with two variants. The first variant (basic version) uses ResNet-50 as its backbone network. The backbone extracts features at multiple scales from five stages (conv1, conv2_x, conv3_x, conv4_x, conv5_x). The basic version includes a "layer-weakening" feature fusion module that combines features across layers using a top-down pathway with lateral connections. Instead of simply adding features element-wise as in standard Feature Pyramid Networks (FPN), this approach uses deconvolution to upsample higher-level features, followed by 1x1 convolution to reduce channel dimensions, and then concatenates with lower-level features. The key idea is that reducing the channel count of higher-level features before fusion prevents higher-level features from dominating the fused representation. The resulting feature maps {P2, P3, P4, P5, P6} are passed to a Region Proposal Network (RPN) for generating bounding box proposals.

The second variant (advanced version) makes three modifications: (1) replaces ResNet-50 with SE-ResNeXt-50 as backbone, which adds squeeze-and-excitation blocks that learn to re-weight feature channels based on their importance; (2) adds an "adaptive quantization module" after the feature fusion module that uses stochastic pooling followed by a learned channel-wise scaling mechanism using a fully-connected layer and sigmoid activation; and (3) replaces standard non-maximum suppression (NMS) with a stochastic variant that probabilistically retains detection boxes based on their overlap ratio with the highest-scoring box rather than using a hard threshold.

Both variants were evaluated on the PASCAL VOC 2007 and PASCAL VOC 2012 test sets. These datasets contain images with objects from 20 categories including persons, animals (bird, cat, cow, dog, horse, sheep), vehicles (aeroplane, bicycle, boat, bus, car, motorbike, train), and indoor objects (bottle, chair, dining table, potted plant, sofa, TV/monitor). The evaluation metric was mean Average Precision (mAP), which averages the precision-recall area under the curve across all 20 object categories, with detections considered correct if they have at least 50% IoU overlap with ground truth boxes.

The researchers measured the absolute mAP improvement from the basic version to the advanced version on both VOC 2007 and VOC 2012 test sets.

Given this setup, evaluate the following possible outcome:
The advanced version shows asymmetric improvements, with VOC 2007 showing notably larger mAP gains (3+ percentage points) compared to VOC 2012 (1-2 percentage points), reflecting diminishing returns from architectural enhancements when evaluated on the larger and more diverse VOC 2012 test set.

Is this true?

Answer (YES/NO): NO